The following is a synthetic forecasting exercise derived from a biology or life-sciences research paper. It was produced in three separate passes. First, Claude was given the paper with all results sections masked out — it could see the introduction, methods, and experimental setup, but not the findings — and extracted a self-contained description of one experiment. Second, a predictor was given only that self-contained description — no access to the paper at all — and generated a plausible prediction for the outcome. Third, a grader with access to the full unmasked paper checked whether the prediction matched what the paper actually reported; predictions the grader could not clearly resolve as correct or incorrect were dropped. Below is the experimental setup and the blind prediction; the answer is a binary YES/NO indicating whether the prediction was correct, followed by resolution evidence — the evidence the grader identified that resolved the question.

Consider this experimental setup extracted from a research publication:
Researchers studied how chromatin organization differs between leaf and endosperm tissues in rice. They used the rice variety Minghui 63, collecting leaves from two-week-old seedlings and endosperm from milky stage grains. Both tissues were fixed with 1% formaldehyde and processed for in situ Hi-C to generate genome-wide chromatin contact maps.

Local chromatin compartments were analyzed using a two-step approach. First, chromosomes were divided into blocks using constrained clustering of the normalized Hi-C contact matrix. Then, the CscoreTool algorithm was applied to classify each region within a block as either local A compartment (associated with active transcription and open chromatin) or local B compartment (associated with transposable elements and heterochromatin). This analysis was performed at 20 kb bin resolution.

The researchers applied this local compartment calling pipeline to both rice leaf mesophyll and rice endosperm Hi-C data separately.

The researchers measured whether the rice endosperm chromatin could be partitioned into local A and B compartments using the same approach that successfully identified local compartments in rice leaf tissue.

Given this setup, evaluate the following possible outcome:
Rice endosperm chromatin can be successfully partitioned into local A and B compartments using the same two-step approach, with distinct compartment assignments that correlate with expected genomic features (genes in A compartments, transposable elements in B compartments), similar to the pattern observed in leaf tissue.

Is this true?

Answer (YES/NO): NO